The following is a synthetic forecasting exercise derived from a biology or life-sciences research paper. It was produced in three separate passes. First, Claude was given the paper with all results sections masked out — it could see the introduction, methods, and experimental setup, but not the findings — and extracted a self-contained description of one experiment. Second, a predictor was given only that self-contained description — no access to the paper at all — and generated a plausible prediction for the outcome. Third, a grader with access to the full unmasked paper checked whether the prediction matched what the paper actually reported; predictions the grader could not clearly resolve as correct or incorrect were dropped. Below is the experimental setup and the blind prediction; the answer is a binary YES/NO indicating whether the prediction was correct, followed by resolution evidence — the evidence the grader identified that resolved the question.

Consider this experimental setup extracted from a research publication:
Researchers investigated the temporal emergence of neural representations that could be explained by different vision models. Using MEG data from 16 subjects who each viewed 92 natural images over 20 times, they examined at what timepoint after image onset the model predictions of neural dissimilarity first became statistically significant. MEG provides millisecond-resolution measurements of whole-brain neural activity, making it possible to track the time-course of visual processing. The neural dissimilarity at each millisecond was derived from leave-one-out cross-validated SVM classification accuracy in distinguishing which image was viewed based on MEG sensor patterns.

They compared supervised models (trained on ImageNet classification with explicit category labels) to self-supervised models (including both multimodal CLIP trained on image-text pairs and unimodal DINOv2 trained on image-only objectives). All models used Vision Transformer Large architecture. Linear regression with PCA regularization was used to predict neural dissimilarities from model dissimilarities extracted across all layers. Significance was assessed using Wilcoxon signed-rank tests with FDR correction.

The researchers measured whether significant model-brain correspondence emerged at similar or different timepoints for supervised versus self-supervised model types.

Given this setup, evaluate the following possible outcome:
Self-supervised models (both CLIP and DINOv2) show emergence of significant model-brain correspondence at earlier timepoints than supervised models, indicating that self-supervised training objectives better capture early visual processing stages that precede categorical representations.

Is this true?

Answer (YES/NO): NO